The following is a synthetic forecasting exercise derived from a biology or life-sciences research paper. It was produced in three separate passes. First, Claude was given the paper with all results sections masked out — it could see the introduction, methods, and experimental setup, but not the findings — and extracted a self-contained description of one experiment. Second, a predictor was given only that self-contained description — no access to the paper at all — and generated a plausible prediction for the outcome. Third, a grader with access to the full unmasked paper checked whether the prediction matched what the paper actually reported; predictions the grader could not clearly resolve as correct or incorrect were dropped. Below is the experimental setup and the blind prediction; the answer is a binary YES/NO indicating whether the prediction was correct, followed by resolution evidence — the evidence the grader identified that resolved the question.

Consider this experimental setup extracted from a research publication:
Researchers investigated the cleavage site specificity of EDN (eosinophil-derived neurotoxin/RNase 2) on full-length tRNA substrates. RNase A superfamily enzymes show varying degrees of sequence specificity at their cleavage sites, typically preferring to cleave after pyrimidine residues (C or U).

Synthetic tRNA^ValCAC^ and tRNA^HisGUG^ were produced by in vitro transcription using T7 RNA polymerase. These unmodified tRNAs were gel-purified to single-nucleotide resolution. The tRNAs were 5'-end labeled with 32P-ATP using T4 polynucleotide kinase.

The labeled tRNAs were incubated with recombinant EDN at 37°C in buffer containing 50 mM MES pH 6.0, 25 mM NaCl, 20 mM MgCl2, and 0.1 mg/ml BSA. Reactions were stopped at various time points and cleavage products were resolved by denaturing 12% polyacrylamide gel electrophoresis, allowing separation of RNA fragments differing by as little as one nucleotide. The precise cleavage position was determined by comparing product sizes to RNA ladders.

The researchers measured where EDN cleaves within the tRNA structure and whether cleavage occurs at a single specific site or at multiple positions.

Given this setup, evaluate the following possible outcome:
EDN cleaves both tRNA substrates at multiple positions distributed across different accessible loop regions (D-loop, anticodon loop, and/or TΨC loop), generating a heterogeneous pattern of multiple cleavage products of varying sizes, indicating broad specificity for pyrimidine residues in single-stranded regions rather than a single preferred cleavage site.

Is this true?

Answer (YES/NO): NO